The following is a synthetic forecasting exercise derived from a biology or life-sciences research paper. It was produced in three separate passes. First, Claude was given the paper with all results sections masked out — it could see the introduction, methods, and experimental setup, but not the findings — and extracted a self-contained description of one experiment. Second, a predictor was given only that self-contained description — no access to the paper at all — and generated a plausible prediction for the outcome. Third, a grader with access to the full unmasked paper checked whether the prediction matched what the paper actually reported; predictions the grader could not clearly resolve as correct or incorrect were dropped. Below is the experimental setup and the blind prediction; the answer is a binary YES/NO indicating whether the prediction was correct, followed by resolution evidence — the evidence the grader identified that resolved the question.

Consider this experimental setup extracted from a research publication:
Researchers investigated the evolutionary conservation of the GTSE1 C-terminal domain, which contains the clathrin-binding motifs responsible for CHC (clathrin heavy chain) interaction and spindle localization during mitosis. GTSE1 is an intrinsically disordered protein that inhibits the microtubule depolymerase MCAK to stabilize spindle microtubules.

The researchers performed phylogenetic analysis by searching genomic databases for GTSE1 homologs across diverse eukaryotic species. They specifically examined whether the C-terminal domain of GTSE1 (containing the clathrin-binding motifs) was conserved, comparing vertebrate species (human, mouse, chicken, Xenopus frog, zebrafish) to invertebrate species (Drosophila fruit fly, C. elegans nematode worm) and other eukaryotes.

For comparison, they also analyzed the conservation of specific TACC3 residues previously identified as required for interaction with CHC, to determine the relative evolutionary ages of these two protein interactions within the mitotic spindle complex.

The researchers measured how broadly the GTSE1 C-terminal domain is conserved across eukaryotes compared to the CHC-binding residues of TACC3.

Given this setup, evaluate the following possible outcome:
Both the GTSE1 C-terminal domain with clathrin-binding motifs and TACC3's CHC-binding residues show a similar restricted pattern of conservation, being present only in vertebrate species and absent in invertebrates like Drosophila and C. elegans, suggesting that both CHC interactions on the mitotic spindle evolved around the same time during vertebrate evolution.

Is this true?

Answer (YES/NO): NO